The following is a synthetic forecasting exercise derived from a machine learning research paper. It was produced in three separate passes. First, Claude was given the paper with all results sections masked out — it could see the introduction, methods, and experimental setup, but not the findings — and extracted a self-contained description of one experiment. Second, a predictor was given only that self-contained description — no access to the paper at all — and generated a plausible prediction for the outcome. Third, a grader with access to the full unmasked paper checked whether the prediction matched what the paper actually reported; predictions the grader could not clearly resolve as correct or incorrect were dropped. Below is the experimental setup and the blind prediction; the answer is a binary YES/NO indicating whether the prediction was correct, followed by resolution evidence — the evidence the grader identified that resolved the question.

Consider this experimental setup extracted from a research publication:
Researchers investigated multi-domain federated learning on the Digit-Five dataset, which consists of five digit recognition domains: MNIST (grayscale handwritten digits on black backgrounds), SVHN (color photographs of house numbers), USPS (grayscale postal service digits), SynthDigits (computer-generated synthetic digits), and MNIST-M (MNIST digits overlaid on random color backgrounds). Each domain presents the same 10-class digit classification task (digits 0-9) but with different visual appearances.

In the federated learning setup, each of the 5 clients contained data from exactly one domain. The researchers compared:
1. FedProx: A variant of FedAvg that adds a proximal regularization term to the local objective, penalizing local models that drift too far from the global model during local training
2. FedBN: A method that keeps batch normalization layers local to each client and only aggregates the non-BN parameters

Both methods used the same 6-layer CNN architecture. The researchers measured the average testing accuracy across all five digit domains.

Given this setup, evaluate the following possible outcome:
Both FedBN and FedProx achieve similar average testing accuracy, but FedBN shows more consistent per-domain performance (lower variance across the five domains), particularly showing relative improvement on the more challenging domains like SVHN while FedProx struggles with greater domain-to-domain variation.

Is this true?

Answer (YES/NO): NO